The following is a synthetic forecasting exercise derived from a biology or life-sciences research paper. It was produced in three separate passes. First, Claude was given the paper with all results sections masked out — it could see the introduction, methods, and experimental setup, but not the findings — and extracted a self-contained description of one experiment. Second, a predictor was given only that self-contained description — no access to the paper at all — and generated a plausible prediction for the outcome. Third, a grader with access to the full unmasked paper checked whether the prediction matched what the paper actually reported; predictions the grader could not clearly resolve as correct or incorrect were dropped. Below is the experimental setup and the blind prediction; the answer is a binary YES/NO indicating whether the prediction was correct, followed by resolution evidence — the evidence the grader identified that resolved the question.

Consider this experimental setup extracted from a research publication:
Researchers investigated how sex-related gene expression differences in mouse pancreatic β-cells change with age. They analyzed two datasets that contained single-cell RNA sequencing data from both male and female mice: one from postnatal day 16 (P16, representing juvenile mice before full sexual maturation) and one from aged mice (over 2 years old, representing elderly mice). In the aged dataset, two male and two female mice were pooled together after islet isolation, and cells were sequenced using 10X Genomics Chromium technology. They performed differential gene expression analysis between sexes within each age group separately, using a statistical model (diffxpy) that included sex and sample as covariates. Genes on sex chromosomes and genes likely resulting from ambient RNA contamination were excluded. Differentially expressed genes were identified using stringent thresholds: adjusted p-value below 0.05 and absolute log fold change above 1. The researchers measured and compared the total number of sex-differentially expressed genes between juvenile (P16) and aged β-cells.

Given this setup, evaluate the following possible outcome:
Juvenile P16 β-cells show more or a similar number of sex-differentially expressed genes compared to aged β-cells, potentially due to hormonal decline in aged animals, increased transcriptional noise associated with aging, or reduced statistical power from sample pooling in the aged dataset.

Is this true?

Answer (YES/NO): NO